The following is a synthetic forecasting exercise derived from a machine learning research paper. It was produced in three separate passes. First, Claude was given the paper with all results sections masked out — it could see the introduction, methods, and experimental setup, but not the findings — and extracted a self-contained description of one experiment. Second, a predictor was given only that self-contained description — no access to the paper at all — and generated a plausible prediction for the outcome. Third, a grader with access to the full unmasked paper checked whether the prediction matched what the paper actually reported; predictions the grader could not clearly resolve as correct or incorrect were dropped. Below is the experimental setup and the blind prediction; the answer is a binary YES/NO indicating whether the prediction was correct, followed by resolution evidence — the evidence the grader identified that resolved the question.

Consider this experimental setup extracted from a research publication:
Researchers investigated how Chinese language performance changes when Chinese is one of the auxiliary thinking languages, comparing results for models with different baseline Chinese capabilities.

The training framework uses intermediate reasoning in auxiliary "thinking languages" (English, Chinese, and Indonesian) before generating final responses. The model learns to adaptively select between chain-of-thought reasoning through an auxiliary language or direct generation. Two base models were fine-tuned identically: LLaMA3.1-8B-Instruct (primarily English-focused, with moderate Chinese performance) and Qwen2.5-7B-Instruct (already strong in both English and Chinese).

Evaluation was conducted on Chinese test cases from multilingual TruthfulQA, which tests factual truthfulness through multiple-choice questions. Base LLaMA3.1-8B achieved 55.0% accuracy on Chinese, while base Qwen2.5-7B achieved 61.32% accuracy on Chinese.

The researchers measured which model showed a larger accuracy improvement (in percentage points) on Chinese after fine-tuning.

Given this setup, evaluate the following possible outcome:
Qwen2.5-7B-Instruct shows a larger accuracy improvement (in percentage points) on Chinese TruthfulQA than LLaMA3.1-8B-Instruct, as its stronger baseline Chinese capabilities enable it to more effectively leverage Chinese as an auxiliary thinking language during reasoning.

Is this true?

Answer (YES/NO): NO